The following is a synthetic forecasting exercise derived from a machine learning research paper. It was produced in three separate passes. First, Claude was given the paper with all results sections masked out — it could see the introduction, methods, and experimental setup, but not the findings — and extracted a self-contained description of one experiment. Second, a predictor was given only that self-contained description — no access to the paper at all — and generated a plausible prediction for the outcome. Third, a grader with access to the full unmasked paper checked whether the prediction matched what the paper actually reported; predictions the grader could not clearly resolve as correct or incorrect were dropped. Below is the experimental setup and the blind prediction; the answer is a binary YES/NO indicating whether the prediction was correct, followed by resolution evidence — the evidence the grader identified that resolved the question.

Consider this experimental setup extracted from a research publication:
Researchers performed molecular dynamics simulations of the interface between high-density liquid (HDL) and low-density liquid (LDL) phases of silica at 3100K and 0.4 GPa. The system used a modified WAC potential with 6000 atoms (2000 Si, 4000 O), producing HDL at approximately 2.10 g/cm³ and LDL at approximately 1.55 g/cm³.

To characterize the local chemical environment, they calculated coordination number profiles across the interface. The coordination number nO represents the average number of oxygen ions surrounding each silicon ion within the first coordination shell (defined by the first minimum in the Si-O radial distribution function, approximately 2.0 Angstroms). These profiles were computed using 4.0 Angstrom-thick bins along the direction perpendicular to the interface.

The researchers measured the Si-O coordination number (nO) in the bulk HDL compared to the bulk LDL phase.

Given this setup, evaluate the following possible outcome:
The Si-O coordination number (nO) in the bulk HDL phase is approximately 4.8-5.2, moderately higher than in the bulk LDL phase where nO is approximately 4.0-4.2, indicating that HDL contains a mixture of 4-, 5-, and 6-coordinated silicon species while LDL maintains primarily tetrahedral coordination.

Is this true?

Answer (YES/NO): NO